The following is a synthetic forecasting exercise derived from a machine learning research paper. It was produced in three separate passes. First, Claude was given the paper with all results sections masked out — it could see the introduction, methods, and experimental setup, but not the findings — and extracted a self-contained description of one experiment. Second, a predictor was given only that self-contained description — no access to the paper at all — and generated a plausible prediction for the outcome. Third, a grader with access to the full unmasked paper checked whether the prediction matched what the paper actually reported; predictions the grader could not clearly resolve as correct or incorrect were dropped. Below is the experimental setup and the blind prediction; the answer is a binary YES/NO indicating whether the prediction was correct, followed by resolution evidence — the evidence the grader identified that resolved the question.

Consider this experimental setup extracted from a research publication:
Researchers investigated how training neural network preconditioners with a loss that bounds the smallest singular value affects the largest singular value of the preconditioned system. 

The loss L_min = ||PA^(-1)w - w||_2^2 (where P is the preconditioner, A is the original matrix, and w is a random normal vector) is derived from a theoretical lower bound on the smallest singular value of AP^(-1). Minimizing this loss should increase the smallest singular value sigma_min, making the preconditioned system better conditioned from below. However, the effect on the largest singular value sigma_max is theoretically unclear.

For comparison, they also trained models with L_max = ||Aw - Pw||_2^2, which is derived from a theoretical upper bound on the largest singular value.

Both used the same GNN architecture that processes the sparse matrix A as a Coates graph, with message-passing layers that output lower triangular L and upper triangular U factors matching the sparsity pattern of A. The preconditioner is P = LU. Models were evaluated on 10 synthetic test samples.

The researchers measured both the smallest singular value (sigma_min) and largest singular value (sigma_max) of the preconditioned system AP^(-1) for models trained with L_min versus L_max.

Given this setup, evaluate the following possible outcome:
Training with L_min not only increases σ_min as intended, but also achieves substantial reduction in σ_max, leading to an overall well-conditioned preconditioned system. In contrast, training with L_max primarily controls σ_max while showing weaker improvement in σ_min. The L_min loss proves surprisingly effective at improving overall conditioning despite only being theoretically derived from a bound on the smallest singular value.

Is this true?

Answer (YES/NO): NO